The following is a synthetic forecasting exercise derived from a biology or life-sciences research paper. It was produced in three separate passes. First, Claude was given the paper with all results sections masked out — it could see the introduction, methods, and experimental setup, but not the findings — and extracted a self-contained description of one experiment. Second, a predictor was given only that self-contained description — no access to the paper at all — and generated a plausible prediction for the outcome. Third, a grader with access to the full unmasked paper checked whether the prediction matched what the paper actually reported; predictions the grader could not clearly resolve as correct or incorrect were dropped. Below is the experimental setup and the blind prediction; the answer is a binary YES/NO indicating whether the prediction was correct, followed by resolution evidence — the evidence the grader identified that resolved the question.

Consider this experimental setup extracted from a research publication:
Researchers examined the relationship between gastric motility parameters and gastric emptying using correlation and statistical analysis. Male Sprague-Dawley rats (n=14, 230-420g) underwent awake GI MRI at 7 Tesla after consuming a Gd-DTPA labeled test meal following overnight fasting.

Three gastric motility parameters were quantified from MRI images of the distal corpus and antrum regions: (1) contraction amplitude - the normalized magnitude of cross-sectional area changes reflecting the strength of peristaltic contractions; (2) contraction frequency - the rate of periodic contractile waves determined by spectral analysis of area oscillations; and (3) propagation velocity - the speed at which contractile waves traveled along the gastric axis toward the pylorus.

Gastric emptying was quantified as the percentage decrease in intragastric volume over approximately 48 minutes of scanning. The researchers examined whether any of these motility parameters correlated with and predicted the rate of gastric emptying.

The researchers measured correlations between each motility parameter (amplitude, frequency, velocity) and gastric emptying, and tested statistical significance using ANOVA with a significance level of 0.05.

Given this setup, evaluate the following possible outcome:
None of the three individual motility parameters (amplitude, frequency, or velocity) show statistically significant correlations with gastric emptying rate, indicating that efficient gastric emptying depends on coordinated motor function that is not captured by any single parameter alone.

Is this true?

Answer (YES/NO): NO